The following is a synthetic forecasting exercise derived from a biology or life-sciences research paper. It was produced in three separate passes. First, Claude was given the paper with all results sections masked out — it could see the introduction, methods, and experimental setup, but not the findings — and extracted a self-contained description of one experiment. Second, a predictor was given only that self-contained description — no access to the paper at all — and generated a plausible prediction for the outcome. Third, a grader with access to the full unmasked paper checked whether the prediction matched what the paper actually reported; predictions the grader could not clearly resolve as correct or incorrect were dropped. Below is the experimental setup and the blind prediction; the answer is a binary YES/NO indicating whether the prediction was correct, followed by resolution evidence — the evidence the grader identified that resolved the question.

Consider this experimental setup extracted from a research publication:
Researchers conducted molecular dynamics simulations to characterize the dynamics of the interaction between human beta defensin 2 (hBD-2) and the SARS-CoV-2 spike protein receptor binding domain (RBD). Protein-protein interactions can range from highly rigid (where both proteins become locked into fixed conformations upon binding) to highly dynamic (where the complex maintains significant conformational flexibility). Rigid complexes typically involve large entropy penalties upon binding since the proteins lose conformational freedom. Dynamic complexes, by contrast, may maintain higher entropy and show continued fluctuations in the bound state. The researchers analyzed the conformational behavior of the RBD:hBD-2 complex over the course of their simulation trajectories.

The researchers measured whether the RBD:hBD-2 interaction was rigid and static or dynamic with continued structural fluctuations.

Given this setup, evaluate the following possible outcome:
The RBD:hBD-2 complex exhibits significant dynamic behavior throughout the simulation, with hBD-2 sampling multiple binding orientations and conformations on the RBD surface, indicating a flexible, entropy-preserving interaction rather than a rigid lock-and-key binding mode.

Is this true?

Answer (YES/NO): NO